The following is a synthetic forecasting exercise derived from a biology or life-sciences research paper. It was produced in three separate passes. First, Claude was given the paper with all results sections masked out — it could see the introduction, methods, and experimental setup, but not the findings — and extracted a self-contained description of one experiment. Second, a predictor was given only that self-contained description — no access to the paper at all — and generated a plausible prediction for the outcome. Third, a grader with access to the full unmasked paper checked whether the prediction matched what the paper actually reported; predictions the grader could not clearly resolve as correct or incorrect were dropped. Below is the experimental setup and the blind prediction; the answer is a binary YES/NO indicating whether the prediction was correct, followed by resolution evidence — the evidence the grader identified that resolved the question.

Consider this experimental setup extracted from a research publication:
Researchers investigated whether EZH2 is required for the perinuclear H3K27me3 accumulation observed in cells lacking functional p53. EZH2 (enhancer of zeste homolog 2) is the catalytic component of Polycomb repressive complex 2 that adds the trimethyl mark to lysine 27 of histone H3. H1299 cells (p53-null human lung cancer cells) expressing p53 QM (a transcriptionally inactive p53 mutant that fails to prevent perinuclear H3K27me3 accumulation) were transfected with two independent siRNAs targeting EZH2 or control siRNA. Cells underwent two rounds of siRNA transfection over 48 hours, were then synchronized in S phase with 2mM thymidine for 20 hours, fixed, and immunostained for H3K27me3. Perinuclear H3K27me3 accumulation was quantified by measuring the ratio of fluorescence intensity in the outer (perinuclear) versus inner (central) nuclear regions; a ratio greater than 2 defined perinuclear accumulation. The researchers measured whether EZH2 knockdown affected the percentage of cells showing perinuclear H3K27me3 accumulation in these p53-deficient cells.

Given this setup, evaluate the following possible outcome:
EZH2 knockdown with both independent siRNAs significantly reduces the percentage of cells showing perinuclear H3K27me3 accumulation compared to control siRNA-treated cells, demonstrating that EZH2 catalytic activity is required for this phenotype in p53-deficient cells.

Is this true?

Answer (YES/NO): YES